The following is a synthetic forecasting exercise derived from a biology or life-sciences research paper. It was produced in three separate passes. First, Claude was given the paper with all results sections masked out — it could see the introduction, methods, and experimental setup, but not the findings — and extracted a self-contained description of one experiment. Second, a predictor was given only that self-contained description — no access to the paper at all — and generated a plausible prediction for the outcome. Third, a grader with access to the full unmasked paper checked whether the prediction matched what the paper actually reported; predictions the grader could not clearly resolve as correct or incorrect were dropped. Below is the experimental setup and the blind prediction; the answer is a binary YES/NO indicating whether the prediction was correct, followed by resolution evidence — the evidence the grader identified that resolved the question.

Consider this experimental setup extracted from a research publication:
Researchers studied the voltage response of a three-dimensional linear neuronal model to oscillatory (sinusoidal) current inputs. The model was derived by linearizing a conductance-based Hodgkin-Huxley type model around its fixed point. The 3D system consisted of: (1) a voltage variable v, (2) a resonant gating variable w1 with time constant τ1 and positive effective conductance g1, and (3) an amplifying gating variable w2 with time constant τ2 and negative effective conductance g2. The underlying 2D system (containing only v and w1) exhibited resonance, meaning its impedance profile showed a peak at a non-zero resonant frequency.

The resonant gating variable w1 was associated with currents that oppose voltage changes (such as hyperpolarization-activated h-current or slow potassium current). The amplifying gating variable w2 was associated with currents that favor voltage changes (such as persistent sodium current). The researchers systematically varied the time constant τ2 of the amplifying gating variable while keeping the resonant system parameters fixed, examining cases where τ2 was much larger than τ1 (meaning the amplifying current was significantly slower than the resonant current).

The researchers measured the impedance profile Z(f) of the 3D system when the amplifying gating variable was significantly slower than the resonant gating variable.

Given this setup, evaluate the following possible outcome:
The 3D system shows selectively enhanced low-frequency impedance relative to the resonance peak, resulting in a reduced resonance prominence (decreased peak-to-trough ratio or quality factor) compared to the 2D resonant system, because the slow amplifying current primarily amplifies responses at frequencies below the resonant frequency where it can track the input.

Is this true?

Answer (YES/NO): NO